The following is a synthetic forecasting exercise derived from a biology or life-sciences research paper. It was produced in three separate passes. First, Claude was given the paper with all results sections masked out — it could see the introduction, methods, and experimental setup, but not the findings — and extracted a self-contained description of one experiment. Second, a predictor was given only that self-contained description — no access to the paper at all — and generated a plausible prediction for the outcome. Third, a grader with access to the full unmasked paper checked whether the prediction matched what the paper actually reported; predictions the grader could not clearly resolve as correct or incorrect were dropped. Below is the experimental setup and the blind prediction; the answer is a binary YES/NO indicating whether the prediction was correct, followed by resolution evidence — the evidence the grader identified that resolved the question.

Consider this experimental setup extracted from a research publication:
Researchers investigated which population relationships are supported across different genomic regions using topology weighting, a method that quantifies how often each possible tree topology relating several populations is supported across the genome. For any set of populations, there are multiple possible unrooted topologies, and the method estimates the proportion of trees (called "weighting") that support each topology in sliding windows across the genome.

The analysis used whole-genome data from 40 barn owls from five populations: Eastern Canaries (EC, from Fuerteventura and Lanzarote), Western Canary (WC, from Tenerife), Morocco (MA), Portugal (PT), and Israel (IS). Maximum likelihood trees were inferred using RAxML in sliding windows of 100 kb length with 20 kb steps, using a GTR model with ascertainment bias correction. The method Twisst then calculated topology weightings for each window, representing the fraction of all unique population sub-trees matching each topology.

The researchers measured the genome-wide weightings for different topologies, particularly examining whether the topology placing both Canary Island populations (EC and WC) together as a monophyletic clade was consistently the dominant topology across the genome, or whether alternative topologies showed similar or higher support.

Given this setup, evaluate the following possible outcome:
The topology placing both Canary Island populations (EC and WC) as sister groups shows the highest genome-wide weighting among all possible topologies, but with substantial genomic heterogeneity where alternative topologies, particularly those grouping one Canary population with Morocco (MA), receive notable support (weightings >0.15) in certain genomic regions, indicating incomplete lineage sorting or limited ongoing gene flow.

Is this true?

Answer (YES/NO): NO